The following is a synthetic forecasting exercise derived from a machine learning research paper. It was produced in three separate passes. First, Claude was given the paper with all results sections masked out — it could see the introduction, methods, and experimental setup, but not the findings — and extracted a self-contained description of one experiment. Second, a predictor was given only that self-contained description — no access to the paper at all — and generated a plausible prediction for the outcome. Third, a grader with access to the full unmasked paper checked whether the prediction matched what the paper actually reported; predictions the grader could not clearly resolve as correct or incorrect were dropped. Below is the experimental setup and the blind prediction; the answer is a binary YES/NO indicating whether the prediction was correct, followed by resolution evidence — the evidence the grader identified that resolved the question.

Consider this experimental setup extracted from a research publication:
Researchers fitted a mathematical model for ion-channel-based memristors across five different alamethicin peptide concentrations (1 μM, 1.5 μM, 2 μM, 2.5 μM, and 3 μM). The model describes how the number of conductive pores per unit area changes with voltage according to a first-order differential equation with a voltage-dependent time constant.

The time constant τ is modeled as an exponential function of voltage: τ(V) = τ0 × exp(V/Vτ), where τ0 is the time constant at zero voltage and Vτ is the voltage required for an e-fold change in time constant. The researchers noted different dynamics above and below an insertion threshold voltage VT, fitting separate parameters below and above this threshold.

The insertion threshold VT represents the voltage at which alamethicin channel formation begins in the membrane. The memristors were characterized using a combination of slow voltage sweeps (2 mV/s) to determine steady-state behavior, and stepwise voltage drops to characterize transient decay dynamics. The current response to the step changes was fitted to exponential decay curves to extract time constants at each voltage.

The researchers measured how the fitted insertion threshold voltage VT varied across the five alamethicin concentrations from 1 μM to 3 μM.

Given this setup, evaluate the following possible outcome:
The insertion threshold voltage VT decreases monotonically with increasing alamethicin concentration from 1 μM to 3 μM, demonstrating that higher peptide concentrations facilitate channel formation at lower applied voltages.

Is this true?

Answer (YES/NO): YES